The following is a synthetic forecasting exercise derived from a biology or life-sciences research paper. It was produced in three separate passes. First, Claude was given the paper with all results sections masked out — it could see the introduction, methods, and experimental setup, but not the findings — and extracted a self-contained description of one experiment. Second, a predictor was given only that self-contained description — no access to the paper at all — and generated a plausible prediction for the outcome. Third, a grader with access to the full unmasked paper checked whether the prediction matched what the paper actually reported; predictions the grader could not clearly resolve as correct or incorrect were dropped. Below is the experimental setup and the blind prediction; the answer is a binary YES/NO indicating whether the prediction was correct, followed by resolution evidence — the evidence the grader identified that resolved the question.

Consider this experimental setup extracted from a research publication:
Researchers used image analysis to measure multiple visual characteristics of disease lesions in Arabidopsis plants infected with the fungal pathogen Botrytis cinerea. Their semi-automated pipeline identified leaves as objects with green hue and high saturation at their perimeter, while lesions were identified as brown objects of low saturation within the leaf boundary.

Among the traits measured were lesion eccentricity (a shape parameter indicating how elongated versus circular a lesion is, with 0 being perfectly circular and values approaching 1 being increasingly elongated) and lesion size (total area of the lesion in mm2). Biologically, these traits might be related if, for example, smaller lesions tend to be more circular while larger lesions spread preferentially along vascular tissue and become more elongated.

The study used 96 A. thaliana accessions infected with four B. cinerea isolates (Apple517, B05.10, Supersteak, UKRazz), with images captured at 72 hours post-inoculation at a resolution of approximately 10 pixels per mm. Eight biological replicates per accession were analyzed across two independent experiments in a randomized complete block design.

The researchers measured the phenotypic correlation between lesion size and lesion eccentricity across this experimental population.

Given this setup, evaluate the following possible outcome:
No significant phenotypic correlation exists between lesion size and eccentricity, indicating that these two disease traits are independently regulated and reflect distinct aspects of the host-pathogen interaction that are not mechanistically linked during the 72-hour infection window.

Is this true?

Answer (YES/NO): NO